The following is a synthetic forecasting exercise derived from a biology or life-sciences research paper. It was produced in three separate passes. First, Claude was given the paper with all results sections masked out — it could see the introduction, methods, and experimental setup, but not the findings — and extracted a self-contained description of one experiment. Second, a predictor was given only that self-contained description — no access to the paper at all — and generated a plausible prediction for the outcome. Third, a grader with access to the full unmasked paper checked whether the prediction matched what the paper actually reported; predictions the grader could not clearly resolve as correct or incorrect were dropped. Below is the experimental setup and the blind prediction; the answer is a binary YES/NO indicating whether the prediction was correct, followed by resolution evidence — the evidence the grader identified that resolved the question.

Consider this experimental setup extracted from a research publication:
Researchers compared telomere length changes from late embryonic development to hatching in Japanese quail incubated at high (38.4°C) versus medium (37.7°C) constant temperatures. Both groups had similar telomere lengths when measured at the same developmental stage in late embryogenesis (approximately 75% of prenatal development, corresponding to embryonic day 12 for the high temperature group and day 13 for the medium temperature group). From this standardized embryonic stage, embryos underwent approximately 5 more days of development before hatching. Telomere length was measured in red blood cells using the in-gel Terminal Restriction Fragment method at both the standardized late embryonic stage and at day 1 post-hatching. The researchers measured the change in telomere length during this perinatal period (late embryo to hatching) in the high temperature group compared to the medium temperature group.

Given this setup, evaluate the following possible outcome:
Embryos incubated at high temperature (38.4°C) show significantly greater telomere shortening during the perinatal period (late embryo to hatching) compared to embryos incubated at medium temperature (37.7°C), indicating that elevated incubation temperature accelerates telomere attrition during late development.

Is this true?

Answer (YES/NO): YES